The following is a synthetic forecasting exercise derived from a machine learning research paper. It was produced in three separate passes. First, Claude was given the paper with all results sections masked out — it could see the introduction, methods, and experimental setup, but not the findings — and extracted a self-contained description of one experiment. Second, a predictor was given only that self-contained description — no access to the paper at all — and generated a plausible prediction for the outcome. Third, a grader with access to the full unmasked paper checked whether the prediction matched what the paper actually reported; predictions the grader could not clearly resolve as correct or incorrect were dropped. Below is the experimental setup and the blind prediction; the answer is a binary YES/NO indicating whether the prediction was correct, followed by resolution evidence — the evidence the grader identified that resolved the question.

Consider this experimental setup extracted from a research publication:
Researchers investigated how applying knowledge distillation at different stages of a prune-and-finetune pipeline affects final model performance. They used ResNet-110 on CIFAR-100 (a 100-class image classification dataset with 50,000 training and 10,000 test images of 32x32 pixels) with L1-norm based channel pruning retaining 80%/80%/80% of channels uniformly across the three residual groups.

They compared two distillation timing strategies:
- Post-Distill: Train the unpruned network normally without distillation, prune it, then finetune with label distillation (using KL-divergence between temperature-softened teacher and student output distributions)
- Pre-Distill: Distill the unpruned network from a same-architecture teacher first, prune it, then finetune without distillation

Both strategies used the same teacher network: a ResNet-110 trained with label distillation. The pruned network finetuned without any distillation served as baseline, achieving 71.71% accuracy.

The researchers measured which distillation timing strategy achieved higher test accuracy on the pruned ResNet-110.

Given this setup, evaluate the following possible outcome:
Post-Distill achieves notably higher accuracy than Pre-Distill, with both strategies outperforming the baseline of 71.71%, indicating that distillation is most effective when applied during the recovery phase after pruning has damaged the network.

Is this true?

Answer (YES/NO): NO